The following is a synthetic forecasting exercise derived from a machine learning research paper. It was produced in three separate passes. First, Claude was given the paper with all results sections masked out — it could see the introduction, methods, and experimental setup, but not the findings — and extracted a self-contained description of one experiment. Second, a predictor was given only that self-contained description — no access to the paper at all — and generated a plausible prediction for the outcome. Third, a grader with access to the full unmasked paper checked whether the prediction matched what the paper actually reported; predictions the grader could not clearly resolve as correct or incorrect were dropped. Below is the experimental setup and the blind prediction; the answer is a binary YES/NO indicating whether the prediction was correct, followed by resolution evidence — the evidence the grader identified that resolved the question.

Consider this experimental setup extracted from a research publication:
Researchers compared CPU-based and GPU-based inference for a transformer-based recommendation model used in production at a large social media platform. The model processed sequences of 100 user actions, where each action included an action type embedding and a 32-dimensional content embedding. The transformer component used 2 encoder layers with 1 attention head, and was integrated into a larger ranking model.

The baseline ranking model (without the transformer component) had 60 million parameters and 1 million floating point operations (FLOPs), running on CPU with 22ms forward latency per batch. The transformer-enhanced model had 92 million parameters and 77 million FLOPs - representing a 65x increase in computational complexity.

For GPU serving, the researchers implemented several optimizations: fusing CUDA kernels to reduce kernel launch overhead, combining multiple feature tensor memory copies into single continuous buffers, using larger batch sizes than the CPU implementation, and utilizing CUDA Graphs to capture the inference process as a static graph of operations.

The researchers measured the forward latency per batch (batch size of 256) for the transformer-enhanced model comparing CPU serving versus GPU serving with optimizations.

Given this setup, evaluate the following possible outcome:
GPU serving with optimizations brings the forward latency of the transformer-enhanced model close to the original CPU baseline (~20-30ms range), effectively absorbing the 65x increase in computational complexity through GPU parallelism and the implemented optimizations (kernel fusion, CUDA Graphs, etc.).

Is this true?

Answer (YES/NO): NO